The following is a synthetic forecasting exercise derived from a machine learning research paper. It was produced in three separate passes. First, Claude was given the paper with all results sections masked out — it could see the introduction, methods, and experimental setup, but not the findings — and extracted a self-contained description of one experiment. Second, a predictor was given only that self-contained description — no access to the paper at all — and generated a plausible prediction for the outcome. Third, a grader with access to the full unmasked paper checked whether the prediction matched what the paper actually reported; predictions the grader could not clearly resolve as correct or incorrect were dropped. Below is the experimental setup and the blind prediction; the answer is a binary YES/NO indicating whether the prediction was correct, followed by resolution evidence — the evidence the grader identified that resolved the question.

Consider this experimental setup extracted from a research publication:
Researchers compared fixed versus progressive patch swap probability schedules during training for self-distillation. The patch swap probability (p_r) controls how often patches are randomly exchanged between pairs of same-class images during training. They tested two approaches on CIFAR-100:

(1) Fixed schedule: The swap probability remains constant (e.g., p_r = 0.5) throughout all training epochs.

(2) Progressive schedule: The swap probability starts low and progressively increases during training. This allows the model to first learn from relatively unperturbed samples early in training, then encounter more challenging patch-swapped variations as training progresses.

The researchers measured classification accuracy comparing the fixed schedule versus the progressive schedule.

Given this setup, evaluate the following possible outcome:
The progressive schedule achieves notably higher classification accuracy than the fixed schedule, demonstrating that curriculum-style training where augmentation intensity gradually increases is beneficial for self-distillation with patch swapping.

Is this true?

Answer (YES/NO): YES